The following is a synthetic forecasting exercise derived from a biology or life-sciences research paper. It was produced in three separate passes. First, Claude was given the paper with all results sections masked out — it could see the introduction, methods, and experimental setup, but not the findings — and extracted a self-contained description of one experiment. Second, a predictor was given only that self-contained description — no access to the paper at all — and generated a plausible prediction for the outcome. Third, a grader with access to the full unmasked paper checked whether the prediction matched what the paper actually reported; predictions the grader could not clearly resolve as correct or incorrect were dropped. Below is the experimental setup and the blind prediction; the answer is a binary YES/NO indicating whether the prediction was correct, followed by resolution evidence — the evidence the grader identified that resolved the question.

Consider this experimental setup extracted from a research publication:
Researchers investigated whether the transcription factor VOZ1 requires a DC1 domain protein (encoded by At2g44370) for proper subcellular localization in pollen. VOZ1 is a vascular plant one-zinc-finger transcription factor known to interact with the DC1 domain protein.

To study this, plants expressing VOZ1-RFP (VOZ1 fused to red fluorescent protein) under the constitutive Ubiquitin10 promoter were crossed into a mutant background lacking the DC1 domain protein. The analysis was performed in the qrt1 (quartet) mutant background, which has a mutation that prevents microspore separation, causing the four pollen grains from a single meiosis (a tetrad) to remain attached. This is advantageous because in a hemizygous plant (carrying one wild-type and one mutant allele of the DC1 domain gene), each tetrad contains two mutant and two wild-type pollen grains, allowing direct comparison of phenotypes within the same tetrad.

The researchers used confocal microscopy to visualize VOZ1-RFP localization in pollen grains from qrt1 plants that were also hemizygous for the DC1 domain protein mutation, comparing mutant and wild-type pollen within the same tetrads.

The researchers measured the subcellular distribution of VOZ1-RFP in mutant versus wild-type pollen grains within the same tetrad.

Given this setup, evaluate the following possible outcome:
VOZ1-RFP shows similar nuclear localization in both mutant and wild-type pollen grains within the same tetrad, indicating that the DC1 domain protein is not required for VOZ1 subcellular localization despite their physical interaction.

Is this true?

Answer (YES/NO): NO